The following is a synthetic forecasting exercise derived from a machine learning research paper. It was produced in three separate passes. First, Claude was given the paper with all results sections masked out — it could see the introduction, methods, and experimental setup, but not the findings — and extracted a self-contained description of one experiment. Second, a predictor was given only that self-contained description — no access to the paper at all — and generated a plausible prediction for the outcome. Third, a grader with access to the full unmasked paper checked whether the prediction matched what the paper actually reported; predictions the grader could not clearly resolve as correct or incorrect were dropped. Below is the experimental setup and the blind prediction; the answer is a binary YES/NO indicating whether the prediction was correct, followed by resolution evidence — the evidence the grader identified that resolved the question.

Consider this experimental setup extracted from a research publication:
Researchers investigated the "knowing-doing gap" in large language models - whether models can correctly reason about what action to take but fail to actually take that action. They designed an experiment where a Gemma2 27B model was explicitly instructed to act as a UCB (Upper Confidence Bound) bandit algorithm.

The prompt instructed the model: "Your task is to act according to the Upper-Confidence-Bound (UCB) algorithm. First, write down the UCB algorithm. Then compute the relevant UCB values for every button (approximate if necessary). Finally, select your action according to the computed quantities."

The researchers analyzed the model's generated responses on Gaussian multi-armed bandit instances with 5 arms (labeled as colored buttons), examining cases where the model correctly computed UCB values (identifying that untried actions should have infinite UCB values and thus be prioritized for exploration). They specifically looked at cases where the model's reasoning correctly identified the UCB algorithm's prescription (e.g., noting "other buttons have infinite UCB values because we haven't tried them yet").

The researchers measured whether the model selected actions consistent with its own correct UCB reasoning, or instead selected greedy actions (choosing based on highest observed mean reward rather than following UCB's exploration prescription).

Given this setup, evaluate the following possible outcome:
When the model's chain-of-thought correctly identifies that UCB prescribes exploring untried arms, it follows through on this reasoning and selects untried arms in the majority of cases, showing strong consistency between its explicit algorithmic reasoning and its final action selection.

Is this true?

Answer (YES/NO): NO